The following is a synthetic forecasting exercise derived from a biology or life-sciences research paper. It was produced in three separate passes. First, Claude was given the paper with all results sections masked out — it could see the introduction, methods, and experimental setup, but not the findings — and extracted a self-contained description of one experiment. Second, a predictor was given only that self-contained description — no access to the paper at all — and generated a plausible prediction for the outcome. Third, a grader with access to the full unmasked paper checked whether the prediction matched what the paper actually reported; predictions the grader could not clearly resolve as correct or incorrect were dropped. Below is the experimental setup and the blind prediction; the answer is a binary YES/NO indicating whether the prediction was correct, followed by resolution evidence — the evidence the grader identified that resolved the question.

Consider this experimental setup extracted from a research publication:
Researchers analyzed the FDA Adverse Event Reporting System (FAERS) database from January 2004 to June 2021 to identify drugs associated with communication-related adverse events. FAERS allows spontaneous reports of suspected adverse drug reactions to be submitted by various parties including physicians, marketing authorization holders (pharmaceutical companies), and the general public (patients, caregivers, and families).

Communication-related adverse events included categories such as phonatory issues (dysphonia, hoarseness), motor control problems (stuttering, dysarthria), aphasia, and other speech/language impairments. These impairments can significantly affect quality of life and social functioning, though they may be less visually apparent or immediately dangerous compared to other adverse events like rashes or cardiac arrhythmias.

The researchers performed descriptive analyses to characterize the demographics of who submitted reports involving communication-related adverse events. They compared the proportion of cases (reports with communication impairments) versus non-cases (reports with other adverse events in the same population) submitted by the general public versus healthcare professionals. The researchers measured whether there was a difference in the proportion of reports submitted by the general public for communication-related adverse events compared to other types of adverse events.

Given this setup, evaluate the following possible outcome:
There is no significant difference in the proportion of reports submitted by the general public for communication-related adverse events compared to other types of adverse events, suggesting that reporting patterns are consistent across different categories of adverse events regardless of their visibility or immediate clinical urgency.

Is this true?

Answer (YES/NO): NO